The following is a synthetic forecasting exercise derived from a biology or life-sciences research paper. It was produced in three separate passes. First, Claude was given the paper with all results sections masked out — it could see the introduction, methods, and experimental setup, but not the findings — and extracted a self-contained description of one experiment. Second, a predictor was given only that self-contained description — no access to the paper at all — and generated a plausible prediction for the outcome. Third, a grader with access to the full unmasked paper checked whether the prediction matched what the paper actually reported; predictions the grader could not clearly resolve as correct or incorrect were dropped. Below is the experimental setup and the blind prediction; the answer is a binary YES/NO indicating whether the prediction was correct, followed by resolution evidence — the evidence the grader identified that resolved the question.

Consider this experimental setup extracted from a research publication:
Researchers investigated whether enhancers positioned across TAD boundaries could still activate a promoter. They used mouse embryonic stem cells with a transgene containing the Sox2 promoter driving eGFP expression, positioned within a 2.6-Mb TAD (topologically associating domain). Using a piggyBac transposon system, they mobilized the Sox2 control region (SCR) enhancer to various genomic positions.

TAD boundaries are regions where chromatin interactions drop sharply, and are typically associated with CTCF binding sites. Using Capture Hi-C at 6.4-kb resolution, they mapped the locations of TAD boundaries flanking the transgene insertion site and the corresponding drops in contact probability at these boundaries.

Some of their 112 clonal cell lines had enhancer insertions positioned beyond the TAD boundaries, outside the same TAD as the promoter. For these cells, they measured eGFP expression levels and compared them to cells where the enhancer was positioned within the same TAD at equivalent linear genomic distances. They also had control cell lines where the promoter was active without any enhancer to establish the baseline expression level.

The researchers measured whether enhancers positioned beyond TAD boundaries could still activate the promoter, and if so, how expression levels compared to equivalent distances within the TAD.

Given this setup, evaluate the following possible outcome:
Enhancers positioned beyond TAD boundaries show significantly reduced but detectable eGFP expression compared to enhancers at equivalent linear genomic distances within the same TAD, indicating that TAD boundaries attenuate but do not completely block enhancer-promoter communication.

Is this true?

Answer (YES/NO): NO